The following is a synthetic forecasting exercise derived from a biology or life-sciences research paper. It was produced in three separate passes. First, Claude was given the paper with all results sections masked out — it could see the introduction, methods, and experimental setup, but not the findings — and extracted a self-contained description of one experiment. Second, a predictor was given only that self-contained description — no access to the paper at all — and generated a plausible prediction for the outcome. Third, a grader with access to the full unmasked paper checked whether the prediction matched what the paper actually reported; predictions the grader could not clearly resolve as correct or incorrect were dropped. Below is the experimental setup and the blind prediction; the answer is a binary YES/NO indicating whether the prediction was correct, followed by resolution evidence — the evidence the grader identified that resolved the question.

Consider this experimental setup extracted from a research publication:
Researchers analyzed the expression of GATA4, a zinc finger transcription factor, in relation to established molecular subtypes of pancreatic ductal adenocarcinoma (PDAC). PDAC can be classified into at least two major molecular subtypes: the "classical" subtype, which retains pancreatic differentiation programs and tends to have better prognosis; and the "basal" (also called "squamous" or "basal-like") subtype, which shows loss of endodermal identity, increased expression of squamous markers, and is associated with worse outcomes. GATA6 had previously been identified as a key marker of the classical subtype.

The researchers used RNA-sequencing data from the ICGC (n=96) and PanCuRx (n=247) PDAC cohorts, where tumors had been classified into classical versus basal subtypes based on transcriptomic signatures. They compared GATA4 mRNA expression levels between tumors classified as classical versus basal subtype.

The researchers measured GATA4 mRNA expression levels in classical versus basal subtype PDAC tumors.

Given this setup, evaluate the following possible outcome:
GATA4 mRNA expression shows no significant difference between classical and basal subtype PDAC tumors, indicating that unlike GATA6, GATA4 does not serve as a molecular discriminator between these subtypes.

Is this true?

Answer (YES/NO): NO